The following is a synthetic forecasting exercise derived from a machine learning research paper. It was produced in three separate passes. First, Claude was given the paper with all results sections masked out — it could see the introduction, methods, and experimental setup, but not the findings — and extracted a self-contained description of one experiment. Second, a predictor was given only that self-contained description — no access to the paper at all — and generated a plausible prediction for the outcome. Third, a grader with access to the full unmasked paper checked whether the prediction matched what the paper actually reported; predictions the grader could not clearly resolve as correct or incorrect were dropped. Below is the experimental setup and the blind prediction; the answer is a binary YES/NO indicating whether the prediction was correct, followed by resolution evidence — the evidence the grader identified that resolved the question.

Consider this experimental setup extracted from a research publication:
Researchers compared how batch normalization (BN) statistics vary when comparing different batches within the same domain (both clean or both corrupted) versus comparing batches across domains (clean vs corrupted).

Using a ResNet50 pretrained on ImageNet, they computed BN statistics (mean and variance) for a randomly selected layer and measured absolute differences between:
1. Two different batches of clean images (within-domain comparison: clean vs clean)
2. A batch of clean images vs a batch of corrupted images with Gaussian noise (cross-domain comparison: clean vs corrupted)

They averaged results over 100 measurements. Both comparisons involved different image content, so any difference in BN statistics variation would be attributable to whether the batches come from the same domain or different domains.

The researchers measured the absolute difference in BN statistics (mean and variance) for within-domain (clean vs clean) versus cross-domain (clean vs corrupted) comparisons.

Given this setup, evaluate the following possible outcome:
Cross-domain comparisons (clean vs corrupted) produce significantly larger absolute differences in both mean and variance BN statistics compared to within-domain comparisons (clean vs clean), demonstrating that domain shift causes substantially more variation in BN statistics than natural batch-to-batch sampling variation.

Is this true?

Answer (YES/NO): YES